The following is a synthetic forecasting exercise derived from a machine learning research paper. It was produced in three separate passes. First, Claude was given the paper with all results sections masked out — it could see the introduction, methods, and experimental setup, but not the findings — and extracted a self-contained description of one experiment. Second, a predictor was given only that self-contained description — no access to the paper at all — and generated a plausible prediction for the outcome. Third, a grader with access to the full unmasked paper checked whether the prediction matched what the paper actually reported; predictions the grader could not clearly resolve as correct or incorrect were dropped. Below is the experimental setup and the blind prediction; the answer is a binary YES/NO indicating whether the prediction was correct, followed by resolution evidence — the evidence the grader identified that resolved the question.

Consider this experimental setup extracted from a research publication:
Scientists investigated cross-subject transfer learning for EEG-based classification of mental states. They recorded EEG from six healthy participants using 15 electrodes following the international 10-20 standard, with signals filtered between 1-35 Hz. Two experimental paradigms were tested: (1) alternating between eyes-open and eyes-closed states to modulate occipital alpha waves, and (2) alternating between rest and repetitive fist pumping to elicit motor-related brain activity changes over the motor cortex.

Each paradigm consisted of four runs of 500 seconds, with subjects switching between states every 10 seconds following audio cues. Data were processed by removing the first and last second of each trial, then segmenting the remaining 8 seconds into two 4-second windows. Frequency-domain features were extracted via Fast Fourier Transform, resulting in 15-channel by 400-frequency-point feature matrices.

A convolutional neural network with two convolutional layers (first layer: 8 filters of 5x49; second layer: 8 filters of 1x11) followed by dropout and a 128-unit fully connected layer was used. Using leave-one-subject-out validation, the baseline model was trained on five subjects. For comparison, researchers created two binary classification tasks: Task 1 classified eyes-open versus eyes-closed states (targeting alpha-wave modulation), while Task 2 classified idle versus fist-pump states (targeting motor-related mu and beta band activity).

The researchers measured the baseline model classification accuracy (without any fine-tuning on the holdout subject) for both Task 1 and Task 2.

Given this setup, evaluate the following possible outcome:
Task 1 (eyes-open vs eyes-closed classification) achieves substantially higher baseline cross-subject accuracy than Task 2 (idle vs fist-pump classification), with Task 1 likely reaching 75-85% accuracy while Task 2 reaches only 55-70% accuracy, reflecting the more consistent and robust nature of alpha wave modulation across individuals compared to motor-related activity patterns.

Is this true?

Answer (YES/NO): YES